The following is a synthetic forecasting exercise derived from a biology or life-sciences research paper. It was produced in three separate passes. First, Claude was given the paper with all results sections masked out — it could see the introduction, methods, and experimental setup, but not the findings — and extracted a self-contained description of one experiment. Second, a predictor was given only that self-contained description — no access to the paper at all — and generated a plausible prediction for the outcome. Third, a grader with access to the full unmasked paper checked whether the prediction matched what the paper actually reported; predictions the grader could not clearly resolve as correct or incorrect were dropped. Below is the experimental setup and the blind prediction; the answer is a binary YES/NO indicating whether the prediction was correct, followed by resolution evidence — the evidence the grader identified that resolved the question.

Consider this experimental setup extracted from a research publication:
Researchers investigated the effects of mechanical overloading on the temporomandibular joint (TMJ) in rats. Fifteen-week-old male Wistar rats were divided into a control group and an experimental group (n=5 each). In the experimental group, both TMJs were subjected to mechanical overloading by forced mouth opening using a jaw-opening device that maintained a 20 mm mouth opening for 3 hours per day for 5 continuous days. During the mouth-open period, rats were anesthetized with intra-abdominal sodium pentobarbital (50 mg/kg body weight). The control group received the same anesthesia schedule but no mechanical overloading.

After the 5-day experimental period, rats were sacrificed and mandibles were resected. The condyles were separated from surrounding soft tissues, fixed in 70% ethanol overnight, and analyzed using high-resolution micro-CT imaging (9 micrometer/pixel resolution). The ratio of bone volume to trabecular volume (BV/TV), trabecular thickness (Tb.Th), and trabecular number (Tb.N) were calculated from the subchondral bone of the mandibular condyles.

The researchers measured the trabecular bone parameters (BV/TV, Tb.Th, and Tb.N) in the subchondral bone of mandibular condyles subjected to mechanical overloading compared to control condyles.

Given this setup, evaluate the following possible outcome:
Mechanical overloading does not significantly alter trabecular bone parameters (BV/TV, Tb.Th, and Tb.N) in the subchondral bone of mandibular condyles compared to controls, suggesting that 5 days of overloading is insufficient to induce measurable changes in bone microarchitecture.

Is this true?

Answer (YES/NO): NO